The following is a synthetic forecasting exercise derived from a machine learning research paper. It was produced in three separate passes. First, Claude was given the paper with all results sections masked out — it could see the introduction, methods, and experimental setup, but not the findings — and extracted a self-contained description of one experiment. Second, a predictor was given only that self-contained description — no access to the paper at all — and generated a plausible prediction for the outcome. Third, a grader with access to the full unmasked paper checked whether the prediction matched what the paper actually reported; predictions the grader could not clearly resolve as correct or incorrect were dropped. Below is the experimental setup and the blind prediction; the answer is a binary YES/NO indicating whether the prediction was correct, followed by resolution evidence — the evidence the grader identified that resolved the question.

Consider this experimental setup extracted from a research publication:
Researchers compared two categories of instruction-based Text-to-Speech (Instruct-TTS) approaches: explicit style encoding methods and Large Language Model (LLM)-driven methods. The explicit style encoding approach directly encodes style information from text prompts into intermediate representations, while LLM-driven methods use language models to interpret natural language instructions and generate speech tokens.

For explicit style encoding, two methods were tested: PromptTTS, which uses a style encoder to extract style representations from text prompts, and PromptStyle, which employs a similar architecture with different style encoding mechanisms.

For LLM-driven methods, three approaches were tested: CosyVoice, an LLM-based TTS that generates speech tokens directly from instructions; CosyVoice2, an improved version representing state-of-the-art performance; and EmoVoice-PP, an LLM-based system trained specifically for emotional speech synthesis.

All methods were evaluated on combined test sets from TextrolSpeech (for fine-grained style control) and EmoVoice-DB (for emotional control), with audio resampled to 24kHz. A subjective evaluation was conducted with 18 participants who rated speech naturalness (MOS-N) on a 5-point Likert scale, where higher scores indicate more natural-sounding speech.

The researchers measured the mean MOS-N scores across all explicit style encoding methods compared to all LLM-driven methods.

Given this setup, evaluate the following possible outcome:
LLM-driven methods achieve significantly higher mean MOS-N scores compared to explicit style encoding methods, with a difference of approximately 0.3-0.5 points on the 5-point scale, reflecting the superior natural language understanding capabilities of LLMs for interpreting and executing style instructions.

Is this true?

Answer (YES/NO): NO